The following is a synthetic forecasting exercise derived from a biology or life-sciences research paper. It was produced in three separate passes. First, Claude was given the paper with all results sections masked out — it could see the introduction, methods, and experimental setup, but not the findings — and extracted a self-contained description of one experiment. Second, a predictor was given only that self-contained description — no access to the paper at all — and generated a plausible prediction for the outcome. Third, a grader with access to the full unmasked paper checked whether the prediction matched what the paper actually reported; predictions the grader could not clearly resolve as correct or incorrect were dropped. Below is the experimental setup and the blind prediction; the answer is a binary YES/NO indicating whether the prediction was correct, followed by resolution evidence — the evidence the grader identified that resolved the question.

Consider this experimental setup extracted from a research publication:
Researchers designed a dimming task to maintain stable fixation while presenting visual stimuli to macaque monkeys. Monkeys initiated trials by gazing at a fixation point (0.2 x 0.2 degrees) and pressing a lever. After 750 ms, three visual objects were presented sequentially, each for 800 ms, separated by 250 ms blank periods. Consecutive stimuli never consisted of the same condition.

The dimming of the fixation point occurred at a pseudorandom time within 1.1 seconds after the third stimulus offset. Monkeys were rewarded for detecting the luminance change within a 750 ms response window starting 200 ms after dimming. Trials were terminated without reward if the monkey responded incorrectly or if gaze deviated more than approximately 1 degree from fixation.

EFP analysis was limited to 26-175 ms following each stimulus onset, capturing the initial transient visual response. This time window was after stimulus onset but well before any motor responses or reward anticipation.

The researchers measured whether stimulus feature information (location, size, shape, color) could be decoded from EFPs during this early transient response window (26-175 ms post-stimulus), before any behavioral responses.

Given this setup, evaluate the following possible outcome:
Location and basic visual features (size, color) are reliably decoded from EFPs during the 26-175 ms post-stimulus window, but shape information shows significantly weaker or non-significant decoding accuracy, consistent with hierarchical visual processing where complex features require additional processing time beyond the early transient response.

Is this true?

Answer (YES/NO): NO